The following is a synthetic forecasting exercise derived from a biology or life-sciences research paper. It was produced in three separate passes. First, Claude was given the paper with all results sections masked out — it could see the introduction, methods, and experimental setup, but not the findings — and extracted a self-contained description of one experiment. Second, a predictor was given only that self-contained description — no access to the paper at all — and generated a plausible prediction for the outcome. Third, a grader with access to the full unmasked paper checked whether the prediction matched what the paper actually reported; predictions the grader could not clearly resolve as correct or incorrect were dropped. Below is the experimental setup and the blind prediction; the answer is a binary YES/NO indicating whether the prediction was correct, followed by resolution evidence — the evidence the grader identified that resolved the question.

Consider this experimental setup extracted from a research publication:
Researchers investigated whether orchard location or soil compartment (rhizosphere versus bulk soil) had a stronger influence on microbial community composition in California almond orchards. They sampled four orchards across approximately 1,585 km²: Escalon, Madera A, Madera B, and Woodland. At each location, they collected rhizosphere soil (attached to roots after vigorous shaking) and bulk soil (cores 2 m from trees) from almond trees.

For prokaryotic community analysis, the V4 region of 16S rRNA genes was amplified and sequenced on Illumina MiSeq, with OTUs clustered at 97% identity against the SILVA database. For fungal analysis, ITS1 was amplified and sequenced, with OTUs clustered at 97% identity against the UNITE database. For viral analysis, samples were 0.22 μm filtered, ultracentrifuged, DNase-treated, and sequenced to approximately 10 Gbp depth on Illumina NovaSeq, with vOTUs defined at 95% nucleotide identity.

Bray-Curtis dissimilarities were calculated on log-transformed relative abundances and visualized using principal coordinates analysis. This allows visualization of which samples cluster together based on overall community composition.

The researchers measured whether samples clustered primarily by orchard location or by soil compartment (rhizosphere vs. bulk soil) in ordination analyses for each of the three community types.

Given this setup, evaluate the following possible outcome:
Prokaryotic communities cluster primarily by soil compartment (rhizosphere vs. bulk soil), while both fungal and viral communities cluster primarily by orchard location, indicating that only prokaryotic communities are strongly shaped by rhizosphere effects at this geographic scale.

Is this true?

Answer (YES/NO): NO